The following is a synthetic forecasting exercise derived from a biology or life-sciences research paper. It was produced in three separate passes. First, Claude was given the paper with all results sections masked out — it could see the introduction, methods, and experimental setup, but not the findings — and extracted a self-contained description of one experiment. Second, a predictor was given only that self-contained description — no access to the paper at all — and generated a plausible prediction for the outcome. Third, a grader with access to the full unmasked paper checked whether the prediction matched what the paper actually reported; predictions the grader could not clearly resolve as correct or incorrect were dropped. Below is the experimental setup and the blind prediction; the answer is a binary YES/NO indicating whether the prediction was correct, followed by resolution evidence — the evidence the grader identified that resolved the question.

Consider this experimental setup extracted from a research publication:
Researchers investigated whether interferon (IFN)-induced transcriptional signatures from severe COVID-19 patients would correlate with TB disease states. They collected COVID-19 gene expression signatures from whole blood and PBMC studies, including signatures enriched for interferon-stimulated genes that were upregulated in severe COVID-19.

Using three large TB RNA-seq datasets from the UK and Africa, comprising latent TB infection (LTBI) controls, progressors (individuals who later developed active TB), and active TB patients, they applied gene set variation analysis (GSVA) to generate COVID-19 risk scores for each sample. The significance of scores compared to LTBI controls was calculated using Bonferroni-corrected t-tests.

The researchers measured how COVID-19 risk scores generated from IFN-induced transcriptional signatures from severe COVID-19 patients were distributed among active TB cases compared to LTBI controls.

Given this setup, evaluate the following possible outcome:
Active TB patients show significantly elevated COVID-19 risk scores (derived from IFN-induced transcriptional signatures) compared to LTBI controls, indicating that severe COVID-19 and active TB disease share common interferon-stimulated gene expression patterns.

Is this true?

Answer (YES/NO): YES